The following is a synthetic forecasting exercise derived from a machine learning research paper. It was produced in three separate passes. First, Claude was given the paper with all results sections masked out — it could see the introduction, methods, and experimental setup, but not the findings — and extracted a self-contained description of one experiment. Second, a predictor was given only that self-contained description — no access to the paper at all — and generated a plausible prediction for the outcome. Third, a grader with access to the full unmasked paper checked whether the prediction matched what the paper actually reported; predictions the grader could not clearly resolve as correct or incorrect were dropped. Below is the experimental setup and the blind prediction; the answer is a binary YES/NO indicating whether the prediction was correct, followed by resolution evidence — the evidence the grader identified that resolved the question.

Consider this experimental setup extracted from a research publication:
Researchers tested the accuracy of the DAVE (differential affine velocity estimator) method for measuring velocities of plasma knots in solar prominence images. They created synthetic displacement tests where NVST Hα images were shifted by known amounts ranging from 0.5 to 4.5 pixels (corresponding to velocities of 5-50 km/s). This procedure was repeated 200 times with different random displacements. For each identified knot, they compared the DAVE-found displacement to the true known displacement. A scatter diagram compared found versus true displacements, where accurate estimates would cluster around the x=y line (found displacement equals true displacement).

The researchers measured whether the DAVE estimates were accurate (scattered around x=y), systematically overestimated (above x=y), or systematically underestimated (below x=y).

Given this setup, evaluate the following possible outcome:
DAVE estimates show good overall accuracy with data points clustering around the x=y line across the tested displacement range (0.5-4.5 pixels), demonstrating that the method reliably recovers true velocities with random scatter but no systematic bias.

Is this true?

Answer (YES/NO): NO